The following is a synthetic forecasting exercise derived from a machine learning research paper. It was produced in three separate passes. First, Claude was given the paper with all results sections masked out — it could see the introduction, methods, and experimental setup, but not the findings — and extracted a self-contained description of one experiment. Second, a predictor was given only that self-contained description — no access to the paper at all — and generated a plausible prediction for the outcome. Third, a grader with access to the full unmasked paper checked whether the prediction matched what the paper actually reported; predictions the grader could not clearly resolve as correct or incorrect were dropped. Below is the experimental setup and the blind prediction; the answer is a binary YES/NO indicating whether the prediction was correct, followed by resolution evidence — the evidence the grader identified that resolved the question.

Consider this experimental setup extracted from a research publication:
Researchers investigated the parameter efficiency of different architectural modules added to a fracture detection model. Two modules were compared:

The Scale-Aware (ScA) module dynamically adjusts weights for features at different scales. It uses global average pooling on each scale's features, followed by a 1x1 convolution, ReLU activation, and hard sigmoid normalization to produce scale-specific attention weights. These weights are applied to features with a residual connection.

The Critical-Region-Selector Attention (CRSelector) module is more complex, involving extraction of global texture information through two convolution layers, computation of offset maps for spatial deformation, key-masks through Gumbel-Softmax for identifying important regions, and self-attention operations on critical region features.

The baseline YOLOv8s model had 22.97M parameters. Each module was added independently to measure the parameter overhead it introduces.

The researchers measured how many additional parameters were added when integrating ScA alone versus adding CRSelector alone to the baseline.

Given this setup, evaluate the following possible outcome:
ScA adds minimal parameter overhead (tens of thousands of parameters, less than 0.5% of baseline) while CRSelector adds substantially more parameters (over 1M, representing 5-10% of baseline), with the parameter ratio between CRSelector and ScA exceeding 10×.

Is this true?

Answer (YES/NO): NO